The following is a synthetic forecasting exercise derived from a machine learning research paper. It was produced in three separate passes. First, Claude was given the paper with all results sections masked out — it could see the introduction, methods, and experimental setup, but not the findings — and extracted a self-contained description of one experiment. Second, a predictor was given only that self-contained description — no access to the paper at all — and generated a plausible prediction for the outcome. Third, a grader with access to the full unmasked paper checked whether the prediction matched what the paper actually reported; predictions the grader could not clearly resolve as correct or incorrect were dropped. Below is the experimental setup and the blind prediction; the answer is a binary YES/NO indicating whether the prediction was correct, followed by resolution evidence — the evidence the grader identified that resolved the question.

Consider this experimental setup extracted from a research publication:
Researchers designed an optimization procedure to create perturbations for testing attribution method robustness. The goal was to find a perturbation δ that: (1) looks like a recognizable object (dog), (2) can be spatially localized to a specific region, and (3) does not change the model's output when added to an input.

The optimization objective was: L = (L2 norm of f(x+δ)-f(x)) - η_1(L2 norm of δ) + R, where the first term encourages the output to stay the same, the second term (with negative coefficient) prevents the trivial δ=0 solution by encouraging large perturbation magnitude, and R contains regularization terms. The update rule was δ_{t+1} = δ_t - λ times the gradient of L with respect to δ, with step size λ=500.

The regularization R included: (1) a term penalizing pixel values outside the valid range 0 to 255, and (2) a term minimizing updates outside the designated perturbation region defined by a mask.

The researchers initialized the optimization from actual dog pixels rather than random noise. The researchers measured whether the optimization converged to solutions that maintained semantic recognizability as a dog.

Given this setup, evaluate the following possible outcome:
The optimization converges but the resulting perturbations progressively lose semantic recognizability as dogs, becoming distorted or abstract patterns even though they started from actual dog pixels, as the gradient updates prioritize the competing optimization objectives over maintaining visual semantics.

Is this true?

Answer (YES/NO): NO